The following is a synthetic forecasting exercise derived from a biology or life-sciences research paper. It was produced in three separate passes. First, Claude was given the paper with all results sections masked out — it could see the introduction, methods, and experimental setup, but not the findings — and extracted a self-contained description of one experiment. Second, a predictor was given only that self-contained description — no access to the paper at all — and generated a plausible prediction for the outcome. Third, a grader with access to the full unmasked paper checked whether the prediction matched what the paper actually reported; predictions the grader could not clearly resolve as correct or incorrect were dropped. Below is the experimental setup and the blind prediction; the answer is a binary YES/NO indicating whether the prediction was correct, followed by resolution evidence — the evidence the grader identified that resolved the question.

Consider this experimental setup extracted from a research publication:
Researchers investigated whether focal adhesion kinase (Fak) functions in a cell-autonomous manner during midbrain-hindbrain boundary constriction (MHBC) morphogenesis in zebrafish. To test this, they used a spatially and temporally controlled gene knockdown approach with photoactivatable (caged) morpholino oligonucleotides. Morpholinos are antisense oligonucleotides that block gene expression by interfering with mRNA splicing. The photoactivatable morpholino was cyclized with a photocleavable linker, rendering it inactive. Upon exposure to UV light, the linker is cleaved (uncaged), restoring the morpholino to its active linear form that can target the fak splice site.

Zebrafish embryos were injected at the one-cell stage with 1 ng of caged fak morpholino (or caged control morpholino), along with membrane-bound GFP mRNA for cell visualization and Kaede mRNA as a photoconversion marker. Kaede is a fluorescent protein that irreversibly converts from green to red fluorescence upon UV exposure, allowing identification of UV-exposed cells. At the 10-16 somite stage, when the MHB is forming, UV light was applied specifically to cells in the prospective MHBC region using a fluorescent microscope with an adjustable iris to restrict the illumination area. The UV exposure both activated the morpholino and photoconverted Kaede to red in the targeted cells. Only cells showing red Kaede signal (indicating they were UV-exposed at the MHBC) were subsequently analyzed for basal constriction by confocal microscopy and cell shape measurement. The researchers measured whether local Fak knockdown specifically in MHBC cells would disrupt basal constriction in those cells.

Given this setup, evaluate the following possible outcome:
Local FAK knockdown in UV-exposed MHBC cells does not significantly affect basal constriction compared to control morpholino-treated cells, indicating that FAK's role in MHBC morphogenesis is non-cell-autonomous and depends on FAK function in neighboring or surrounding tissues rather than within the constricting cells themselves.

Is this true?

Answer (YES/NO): NO